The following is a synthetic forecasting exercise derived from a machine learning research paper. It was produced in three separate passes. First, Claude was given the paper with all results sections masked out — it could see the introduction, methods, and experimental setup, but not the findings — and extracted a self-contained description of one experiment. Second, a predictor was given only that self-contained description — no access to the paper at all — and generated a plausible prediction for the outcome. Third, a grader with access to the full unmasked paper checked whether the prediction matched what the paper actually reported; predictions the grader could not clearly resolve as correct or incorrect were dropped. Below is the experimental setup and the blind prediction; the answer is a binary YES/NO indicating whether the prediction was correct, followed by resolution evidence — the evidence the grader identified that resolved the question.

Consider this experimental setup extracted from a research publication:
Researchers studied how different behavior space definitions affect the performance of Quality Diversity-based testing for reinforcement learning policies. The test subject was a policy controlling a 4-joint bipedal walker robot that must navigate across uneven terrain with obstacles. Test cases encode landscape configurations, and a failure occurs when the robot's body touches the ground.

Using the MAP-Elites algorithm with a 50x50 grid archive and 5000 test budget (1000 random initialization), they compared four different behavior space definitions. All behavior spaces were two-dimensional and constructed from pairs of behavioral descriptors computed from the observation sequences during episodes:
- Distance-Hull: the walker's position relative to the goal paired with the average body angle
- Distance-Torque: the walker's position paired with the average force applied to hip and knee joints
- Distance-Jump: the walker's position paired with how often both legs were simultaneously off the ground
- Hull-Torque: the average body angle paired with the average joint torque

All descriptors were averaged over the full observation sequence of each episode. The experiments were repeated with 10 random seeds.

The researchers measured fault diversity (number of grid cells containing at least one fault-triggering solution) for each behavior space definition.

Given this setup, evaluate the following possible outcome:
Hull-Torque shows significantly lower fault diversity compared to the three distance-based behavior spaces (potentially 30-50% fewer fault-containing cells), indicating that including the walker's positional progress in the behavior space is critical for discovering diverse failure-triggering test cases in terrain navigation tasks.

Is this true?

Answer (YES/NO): NO